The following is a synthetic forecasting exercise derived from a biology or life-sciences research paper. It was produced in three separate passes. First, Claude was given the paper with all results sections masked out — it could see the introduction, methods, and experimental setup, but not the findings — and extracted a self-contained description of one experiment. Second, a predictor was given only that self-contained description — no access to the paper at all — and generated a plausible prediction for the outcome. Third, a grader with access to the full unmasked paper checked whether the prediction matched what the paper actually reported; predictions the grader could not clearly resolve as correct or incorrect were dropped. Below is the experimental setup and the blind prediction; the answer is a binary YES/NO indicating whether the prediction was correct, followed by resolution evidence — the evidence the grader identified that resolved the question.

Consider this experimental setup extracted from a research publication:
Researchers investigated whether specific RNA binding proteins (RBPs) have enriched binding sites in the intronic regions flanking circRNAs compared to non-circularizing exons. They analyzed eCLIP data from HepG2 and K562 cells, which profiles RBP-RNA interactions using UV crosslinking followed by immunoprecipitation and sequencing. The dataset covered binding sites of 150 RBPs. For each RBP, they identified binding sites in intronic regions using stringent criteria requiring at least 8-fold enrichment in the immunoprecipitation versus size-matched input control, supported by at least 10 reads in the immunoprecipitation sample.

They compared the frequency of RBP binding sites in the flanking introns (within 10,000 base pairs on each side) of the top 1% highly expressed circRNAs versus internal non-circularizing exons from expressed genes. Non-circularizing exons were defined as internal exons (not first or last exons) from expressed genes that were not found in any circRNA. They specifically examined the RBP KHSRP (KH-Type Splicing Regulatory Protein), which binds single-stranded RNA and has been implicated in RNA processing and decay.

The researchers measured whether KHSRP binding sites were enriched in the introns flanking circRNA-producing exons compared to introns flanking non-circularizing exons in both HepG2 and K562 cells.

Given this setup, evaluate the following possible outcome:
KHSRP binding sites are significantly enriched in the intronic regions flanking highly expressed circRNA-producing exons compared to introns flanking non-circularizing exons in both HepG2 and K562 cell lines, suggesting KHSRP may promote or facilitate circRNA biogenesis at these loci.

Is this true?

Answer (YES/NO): YES